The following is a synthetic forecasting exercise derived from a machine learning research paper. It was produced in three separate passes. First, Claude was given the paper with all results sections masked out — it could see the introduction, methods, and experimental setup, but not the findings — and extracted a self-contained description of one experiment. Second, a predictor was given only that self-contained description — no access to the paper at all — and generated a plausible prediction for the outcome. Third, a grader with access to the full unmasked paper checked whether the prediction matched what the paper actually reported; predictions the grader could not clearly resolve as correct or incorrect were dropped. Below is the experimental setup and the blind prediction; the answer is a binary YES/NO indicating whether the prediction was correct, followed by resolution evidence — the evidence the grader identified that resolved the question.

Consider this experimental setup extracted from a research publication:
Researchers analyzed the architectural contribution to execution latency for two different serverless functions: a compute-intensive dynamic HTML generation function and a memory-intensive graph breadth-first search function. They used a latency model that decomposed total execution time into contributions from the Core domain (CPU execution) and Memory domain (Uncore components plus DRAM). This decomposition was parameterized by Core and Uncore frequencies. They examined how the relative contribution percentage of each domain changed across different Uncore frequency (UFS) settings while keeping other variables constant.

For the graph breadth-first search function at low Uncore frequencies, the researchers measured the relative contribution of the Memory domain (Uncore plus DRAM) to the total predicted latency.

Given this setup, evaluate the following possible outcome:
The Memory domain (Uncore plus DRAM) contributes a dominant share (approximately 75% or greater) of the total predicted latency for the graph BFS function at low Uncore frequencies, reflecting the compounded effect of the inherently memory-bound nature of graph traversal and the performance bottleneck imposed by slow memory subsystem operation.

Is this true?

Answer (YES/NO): NO